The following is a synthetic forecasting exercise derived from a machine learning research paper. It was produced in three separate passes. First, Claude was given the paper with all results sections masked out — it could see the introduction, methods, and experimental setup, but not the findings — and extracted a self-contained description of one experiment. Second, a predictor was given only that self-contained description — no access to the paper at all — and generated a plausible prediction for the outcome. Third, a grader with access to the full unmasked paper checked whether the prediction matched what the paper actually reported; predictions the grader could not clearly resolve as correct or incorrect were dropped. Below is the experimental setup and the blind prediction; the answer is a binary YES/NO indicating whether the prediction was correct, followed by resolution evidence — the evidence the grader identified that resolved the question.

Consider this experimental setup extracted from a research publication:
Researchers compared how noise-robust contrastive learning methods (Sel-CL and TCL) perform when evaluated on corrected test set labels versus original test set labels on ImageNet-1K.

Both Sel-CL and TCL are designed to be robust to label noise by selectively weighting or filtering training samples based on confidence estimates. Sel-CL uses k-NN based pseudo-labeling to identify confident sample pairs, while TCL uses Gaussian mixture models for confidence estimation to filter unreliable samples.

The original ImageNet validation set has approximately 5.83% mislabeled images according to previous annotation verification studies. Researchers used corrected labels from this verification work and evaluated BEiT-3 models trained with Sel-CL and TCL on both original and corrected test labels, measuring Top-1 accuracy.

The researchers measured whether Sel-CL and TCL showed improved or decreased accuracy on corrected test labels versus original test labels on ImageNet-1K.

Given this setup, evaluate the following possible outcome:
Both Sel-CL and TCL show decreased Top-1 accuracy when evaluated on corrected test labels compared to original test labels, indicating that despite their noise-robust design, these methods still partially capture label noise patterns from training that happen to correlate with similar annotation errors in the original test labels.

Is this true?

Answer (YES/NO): YES